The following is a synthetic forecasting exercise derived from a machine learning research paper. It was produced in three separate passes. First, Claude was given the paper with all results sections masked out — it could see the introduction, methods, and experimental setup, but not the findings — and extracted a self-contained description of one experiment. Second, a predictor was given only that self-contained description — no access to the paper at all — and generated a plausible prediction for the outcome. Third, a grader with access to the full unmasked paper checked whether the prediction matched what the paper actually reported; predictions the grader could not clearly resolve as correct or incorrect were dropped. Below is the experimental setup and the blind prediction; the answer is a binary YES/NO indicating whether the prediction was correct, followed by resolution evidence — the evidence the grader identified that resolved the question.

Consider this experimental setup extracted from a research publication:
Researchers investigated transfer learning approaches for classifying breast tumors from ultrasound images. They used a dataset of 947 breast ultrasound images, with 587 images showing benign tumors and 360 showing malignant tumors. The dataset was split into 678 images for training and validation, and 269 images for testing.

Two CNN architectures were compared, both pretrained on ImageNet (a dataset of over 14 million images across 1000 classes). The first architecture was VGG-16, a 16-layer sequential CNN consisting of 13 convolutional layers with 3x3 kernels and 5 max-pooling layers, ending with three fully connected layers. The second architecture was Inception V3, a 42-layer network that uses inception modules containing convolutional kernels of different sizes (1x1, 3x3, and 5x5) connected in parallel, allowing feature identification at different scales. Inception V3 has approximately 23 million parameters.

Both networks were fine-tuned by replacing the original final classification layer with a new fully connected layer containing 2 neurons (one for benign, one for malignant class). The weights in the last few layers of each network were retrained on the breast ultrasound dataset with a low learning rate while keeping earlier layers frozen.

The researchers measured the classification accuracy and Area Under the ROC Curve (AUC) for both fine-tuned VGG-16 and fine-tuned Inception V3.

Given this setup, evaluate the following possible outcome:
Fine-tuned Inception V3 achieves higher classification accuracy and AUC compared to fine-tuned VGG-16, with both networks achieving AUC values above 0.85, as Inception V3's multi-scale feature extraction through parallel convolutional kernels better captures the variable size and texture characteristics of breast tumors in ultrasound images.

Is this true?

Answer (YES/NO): NO